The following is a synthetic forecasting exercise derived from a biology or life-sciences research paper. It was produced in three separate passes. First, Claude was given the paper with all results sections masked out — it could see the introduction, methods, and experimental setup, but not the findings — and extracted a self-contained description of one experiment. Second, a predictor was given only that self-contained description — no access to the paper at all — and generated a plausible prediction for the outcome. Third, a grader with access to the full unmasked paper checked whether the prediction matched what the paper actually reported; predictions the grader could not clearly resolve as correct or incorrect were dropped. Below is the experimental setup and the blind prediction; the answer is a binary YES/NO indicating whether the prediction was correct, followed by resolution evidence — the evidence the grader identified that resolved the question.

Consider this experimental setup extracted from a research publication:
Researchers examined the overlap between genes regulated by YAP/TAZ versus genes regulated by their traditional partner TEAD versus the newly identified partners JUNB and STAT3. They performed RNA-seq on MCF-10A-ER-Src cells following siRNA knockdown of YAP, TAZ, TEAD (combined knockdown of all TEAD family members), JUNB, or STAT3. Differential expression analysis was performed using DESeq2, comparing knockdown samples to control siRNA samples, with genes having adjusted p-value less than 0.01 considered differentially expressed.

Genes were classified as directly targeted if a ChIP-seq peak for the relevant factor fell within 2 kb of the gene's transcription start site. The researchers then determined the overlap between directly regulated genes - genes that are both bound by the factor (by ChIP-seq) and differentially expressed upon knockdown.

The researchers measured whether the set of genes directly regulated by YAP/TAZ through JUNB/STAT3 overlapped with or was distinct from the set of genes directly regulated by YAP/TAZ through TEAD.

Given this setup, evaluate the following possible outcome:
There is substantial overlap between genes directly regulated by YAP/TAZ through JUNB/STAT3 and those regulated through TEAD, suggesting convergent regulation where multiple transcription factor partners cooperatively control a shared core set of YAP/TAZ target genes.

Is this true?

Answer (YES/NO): NO